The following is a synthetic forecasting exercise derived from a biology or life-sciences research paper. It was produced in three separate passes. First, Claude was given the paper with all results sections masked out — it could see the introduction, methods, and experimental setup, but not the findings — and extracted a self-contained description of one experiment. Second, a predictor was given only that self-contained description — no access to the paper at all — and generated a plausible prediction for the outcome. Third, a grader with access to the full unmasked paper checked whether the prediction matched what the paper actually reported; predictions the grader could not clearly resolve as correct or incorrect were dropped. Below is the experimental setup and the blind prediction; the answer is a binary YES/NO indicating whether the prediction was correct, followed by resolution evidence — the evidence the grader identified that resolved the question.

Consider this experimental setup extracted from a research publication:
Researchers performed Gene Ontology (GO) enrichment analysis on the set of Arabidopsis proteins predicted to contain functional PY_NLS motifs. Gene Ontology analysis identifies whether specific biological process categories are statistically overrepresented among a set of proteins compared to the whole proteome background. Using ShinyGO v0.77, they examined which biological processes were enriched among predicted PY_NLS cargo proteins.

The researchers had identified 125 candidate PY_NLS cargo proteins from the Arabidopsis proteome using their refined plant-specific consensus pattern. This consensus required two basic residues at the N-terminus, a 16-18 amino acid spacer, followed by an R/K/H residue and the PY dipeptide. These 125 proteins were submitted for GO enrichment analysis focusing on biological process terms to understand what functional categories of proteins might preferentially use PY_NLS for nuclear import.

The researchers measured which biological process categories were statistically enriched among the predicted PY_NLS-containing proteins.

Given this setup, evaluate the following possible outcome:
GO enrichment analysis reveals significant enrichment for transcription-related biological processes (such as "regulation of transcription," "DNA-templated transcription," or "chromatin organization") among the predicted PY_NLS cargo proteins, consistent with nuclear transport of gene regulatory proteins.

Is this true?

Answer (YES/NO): YES